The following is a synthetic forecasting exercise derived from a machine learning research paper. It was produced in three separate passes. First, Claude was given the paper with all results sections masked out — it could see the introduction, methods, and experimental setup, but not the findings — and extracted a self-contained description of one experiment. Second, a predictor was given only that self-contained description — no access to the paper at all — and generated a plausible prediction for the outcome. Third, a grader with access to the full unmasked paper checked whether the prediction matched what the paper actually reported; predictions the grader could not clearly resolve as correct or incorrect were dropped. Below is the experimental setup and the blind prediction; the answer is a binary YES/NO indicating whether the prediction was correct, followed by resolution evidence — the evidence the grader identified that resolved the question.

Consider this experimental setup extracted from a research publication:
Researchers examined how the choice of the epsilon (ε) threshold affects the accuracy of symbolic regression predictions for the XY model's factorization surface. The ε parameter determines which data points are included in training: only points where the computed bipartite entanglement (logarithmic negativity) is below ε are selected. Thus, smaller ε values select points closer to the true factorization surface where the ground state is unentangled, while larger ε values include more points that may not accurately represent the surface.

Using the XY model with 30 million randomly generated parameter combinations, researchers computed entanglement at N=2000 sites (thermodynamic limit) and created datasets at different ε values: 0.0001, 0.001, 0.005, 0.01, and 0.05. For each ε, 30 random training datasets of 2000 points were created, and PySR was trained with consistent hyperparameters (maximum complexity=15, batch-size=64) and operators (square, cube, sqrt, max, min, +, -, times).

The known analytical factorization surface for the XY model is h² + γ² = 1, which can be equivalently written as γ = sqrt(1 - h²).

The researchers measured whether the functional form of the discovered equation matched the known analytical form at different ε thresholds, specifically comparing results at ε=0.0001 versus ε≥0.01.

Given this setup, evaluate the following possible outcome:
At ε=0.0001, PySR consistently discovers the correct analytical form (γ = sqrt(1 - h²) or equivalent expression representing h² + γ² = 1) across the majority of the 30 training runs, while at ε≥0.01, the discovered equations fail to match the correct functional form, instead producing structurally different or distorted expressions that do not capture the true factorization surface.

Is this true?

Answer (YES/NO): NO